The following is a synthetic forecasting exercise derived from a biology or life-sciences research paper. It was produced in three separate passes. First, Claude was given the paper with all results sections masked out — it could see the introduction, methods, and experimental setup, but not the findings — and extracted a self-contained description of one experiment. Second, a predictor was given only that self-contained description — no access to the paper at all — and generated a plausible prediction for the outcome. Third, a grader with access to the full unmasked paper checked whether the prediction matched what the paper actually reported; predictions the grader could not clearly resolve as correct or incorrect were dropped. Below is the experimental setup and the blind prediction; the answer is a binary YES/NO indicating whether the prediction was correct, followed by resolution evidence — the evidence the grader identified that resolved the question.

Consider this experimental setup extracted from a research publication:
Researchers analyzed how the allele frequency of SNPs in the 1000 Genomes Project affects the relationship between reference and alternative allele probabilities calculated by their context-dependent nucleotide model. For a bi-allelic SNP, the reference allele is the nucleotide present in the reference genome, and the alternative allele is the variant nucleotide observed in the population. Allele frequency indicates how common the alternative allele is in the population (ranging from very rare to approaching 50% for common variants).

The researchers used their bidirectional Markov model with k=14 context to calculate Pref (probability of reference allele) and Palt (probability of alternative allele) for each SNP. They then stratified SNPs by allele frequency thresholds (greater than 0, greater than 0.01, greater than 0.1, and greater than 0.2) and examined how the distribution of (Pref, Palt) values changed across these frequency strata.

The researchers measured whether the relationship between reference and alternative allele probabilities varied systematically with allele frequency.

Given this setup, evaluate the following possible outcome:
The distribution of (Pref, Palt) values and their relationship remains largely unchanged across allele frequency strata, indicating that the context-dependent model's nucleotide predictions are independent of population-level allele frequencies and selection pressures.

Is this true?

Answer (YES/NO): NO